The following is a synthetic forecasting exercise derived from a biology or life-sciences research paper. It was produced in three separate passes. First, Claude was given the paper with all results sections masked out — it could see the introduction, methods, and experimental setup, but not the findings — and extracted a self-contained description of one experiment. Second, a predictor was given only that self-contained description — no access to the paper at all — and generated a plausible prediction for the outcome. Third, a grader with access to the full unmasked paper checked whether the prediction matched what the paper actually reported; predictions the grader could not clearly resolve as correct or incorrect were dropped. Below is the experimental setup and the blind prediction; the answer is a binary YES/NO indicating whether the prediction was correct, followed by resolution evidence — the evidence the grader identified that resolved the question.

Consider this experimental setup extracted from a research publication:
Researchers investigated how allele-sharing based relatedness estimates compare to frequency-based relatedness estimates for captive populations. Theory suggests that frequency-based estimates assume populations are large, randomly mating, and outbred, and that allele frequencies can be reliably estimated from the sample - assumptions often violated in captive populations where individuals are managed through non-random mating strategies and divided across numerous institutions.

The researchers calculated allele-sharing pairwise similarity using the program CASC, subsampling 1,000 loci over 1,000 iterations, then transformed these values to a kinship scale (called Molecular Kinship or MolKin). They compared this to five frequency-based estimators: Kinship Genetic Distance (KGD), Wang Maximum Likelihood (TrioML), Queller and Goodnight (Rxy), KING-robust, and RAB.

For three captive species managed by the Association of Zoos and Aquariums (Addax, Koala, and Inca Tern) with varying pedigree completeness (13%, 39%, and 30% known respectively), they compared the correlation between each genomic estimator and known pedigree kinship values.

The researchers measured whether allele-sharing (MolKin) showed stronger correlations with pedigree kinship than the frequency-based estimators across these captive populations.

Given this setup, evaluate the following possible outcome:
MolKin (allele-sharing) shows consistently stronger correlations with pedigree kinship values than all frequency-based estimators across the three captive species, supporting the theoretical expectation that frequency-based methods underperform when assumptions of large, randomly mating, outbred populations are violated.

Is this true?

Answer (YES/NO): NO